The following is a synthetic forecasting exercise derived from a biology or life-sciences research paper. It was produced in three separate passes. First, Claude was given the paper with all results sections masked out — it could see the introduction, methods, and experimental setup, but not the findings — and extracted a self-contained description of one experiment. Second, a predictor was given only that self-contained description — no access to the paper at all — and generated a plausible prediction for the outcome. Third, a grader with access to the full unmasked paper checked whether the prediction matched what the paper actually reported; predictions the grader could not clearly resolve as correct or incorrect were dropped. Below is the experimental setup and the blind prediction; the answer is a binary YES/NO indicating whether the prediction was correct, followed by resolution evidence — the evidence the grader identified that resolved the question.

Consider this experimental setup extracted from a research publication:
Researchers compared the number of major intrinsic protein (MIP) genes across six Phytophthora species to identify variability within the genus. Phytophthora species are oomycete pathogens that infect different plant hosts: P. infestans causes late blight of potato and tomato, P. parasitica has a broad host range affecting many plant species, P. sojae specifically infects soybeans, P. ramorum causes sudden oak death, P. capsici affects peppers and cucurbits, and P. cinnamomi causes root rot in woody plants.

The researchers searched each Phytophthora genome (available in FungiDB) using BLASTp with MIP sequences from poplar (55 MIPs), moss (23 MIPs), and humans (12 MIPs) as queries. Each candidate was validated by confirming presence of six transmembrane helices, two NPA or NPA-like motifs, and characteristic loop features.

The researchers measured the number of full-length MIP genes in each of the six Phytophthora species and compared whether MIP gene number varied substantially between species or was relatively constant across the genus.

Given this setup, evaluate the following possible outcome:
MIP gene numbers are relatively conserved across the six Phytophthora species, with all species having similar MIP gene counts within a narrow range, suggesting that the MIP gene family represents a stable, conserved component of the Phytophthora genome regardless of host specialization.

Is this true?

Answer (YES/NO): NO